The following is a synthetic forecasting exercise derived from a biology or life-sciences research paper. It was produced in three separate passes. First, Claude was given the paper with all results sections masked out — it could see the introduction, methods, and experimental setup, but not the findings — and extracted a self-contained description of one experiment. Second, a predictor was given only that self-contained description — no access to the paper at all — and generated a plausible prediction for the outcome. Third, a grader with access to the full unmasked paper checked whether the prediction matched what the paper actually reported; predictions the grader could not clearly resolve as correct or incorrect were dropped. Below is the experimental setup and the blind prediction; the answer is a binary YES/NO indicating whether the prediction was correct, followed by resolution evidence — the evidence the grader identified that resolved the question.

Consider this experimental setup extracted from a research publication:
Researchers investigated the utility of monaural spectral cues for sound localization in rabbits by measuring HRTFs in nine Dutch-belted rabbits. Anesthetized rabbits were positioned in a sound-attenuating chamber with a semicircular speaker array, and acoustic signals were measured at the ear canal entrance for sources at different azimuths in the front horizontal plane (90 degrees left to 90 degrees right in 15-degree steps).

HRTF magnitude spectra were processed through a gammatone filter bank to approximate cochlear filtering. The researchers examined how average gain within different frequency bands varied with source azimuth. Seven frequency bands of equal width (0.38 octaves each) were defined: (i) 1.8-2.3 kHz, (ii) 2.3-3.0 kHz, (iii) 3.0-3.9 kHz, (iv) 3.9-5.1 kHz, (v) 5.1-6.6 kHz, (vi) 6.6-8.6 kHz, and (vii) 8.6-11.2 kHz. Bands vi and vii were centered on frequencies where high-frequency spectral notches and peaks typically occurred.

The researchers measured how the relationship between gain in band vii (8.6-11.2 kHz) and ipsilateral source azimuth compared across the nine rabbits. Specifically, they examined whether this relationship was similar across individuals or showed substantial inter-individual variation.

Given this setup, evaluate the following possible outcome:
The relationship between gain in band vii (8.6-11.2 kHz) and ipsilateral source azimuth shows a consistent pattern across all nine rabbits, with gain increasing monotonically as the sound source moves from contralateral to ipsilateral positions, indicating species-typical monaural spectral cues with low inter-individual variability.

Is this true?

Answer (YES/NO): YES